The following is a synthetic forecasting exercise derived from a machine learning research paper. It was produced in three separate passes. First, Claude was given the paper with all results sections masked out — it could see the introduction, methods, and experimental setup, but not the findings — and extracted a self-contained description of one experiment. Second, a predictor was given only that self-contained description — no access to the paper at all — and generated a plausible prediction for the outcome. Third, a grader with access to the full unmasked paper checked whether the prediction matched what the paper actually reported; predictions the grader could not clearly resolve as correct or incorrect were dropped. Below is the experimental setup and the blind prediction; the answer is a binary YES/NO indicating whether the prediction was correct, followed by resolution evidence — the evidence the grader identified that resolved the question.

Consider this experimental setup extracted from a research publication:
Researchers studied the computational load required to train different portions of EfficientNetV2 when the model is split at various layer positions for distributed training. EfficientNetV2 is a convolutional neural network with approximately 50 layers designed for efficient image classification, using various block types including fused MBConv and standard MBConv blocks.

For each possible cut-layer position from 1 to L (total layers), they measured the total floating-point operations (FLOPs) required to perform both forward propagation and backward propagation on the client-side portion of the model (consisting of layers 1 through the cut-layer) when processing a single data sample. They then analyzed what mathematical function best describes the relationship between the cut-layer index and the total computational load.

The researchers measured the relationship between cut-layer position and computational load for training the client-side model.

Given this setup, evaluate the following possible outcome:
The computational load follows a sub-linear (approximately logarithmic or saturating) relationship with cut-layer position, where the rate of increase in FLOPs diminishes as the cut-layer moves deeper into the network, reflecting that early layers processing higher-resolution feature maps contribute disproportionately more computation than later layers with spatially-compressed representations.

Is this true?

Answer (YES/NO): NO